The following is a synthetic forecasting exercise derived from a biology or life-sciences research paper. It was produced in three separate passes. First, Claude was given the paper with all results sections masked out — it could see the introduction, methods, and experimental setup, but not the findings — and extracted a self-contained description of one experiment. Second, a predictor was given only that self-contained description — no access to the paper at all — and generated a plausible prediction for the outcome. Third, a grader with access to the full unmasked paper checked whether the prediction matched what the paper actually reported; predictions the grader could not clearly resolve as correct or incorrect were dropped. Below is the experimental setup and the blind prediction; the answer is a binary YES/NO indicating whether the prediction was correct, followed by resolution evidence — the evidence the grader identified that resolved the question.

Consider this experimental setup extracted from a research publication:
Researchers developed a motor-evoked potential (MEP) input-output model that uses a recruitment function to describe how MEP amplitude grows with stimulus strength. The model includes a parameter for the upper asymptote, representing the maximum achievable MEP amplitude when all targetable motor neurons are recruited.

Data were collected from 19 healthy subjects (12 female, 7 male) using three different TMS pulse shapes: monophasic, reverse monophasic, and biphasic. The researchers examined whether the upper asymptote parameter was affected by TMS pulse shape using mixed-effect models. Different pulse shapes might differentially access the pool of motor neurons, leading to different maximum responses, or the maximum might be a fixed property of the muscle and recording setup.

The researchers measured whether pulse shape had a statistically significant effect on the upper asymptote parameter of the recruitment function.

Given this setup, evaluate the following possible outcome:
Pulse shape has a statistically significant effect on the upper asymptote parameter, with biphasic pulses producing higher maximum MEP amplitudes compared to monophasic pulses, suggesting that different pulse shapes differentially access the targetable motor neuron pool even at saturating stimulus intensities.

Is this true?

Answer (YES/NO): YES